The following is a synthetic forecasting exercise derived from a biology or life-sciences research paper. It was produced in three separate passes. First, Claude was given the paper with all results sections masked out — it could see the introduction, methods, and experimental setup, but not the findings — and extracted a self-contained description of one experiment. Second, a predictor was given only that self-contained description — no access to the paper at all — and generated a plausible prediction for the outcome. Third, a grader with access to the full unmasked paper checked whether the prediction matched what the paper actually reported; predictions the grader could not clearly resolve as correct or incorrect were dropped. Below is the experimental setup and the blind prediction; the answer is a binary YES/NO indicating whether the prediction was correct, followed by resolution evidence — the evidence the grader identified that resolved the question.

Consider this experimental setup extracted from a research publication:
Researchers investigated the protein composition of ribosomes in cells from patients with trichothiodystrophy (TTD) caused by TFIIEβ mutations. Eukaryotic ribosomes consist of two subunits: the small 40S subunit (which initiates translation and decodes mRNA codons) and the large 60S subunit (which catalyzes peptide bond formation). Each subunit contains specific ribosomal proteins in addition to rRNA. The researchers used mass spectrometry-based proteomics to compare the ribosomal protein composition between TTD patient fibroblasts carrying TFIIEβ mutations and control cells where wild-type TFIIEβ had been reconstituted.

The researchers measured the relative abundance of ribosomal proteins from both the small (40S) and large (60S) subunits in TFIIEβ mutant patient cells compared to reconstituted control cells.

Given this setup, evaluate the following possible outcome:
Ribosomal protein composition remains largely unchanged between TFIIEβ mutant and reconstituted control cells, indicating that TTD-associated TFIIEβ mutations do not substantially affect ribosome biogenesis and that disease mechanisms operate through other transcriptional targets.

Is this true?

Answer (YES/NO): NO